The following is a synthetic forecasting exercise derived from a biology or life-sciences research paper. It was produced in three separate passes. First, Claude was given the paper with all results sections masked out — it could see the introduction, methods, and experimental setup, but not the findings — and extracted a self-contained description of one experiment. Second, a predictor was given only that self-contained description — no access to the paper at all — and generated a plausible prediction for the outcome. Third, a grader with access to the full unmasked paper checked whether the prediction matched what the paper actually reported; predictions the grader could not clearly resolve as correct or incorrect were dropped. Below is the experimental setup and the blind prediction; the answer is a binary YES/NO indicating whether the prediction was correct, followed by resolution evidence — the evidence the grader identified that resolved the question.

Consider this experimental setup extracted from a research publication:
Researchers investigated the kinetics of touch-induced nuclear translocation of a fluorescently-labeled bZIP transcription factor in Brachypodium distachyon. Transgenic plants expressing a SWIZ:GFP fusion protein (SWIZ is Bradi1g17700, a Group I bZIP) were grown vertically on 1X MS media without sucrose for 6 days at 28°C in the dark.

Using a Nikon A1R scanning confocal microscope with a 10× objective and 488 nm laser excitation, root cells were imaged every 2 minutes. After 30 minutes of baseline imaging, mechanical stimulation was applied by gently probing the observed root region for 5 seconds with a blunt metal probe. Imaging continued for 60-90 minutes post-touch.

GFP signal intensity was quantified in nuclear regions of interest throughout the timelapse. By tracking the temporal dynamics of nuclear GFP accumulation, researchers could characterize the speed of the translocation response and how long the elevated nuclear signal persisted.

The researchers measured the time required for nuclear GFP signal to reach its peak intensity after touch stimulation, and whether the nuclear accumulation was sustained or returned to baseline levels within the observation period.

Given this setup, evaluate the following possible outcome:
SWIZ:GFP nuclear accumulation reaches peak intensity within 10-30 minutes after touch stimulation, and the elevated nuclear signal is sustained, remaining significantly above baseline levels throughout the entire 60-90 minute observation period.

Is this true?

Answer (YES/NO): NO